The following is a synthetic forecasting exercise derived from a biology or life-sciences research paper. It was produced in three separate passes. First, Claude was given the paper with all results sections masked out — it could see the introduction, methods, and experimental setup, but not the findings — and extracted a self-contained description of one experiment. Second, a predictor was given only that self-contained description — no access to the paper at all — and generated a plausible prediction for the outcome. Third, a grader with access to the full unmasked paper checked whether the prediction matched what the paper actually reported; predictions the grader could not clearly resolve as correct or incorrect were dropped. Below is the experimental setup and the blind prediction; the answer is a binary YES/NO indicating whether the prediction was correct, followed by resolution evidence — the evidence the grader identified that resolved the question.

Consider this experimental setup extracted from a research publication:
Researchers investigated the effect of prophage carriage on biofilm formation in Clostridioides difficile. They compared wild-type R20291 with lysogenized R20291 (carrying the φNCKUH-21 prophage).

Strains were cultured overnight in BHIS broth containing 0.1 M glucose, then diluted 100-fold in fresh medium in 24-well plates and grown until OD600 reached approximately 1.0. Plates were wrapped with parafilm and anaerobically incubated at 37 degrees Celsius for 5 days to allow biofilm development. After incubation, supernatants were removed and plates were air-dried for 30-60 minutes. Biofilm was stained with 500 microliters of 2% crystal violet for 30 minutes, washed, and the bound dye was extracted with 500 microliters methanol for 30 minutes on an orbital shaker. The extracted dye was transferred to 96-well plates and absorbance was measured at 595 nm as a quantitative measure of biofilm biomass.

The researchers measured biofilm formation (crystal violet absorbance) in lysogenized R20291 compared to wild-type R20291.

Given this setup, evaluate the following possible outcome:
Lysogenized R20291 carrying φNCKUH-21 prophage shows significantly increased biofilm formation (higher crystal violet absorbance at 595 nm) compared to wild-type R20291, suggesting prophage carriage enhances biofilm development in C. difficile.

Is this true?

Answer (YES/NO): YES